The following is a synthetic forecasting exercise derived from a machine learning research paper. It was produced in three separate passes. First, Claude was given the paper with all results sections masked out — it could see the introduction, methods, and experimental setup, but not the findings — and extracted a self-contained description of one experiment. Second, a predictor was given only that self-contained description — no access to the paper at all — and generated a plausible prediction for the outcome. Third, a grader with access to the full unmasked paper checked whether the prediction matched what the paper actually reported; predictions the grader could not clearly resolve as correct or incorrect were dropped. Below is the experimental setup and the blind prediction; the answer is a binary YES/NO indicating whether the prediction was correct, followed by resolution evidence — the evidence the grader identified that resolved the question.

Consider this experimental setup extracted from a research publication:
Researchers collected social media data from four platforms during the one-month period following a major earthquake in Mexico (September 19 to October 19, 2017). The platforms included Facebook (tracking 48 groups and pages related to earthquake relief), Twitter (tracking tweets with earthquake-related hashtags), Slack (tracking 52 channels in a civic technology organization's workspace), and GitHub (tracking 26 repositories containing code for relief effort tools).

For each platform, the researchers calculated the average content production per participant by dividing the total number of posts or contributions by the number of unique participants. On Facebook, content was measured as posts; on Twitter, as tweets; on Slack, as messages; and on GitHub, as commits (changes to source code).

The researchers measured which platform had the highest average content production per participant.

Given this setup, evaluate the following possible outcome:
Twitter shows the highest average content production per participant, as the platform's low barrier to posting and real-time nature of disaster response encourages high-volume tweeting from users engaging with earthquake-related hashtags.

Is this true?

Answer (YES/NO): NO